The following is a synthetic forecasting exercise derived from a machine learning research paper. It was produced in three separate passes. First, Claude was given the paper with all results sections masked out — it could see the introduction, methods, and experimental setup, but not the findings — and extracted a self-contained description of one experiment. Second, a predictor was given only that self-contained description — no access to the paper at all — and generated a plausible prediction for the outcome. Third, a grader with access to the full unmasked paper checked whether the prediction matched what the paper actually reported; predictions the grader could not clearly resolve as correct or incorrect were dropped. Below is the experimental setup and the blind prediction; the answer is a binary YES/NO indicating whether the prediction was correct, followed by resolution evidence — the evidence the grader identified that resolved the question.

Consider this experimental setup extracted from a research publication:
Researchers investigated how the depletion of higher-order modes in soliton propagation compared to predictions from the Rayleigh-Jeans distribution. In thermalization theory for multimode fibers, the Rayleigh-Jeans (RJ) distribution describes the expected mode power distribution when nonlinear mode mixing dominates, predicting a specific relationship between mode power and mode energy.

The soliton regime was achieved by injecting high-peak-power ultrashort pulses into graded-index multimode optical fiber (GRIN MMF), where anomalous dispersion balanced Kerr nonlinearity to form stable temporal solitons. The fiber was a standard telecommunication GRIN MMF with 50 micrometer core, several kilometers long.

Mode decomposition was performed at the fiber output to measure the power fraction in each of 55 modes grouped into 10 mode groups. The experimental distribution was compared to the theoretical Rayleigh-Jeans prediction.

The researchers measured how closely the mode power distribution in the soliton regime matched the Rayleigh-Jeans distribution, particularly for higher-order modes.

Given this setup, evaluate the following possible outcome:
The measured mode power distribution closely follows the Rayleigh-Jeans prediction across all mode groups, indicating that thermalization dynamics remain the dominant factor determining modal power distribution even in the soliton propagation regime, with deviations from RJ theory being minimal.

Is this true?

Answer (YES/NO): NO